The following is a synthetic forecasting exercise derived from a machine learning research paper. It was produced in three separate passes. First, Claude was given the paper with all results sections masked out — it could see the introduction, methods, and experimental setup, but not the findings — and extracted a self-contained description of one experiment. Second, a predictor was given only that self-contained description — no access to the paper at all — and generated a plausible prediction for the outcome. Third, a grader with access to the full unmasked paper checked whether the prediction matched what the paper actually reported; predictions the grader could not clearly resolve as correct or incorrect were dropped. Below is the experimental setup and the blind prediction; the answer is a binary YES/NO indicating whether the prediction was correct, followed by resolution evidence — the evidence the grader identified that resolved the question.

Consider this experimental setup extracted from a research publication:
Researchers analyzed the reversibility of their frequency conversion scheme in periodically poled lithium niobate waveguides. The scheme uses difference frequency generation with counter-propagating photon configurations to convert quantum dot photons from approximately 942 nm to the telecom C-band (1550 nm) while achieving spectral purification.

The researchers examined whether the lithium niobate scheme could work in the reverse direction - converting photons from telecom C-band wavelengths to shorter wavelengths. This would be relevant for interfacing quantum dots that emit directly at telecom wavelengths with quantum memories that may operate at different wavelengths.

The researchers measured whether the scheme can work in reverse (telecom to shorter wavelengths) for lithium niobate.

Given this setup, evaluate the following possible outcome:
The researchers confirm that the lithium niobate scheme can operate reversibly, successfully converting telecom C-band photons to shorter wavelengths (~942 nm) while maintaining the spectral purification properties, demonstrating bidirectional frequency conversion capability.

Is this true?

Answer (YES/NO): YES